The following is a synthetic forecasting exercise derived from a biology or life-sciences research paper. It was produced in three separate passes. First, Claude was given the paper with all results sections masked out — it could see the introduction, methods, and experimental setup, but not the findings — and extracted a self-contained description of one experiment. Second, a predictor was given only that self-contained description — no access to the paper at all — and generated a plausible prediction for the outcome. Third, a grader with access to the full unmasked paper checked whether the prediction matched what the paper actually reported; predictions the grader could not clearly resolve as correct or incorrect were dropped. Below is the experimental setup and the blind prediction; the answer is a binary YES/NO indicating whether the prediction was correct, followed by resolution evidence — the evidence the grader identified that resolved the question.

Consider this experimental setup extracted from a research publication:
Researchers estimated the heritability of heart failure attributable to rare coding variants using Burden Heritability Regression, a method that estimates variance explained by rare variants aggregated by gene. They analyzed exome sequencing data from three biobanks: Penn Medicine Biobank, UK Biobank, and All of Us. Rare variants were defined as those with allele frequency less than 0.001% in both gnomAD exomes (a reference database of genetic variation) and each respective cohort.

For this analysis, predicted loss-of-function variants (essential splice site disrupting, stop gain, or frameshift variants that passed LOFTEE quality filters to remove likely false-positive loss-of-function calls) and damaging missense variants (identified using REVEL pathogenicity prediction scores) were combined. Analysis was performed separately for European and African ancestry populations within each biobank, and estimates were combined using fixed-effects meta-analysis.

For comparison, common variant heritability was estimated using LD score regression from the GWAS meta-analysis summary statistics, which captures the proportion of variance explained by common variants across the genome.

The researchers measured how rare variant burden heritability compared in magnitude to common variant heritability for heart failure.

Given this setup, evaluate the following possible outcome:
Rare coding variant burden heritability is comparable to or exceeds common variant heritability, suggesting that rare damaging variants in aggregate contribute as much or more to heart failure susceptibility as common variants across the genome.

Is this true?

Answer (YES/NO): NO